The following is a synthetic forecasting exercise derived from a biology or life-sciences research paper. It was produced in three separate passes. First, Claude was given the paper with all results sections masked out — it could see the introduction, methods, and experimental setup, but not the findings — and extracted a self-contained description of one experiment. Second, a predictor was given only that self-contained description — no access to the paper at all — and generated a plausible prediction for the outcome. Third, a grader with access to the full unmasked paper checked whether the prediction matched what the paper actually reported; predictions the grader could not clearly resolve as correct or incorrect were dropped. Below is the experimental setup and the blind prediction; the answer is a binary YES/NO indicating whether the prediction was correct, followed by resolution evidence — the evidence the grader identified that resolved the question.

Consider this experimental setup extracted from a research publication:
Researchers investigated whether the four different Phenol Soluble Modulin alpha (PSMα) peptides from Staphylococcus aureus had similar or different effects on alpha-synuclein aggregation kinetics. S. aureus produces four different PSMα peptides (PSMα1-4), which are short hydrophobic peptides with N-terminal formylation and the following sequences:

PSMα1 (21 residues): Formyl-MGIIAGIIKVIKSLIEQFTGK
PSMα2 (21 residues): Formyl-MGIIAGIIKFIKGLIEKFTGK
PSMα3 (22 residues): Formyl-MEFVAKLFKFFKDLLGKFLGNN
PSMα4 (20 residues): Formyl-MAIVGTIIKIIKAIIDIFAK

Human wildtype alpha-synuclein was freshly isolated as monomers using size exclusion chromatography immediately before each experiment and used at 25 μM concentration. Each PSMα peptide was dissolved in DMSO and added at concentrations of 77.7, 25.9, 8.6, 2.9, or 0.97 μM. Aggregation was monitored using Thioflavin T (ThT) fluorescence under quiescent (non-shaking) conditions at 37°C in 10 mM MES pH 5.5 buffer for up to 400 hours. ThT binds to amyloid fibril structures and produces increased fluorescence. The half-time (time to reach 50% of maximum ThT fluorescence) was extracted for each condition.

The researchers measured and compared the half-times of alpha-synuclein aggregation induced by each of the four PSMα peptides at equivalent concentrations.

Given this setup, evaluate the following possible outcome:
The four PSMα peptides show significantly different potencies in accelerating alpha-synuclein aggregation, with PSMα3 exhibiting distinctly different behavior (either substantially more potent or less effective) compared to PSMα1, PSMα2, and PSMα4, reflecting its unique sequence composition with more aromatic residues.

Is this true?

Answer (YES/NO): NO